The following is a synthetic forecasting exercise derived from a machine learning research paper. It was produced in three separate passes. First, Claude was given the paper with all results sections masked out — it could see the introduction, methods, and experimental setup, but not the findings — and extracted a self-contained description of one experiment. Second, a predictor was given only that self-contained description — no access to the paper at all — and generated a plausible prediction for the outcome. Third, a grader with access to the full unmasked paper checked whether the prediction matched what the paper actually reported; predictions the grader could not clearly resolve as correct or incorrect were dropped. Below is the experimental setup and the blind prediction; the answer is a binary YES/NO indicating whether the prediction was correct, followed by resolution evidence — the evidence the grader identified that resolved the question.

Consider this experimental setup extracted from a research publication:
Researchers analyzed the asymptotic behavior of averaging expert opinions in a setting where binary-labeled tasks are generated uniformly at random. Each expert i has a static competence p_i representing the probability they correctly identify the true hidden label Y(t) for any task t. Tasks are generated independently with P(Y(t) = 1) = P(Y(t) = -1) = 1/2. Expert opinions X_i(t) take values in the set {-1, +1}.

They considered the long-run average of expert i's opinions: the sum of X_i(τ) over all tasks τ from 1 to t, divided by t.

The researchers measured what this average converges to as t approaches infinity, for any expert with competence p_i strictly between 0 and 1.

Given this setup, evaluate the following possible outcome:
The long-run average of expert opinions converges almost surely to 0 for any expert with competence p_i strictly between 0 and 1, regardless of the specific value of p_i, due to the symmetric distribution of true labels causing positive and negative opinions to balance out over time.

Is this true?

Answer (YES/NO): YES